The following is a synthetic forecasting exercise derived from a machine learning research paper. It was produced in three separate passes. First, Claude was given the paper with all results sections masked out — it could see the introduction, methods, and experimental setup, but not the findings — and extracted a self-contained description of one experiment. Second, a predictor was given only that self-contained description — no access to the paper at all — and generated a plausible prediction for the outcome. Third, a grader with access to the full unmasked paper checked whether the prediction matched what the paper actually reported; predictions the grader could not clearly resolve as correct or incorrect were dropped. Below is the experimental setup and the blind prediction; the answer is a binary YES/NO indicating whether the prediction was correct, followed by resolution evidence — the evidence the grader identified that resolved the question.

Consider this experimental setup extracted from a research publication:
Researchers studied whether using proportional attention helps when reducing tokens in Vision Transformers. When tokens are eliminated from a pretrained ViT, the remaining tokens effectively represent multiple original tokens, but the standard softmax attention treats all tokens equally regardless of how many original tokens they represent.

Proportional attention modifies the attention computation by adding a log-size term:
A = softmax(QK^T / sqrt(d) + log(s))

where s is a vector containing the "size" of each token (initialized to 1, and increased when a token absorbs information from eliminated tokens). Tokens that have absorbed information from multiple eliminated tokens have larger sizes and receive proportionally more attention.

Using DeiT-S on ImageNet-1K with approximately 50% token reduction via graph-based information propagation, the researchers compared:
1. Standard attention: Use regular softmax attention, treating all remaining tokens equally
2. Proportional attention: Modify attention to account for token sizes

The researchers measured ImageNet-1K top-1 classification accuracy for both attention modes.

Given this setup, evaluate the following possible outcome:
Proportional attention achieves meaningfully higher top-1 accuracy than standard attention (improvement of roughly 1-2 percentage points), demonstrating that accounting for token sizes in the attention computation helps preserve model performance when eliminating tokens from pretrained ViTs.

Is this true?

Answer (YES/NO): NO